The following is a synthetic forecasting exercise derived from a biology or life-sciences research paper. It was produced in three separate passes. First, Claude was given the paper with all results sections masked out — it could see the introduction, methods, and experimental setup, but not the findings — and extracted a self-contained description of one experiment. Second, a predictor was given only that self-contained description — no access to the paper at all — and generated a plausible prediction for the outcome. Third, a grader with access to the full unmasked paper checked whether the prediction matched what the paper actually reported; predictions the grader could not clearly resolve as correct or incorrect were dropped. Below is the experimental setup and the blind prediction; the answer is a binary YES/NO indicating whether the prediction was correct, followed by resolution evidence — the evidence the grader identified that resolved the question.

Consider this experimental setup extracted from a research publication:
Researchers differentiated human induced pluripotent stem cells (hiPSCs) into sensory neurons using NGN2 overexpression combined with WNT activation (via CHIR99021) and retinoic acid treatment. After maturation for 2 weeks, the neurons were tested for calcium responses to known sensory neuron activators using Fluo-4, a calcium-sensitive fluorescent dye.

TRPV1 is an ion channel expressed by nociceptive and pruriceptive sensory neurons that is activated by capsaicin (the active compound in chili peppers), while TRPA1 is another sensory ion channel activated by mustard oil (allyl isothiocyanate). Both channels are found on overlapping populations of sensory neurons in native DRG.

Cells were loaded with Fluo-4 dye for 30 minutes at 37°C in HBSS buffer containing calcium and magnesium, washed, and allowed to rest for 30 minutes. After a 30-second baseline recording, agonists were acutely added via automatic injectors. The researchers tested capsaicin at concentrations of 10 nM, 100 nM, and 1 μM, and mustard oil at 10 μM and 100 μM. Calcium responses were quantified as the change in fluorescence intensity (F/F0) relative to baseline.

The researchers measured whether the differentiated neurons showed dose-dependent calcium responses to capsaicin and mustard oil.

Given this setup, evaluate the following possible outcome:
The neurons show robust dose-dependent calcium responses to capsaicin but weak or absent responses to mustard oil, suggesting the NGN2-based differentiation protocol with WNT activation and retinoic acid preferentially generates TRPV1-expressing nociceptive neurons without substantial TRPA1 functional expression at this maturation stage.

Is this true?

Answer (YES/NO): NO